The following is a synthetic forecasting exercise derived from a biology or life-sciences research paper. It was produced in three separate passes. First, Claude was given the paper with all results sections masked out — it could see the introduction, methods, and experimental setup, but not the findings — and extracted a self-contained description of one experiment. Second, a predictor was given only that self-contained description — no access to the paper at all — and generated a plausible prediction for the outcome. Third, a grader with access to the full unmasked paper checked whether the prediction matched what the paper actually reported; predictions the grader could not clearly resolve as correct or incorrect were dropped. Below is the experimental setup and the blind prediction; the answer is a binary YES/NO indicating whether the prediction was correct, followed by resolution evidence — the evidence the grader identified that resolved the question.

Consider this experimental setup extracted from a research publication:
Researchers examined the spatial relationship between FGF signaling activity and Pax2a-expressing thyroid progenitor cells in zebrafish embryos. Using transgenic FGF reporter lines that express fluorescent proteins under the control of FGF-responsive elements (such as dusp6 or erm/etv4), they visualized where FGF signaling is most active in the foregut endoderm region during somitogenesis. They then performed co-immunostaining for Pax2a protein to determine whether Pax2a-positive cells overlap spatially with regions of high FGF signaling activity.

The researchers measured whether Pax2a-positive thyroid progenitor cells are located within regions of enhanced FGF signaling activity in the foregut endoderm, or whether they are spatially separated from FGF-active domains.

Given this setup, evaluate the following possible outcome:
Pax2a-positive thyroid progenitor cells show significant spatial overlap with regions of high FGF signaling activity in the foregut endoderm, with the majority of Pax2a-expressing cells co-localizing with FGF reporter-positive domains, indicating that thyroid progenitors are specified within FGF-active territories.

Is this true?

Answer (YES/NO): YES